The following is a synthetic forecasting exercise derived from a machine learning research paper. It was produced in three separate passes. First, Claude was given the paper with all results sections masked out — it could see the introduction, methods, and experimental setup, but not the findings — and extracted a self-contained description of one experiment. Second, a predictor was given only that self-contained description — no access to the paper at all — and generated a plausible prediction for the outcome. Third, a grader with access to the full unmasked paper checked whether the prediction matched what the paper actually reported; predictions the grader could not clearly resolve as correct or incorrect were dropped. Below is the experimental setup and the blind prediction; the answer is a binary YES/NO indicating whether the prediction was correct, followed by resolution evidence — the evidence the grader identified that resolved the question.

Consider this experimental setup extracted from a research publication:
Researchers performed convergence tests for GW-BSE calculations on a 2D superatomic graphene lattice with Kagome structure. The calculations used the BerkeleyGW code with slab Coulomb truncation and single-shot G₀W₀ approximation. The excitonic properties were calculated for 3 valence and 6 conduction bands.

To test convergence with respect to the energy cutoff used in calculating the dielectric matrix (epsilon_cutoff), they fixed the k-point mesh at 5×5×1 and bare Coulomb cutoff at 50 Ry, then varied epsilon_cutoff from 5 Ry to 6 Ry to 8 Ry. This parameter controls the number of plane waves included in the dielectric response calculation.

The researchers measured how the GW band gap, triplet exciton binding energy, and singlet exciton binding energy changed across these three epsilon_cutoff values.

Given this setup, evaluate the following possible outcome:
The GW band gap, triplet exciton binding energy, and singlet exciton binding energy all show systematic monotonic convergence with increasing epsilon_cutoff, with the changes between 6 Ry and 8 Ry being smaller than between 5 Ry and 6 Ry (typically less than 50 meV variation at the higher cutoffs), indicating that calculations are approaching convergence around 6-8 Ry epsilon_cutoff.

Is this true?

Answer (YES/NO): YES